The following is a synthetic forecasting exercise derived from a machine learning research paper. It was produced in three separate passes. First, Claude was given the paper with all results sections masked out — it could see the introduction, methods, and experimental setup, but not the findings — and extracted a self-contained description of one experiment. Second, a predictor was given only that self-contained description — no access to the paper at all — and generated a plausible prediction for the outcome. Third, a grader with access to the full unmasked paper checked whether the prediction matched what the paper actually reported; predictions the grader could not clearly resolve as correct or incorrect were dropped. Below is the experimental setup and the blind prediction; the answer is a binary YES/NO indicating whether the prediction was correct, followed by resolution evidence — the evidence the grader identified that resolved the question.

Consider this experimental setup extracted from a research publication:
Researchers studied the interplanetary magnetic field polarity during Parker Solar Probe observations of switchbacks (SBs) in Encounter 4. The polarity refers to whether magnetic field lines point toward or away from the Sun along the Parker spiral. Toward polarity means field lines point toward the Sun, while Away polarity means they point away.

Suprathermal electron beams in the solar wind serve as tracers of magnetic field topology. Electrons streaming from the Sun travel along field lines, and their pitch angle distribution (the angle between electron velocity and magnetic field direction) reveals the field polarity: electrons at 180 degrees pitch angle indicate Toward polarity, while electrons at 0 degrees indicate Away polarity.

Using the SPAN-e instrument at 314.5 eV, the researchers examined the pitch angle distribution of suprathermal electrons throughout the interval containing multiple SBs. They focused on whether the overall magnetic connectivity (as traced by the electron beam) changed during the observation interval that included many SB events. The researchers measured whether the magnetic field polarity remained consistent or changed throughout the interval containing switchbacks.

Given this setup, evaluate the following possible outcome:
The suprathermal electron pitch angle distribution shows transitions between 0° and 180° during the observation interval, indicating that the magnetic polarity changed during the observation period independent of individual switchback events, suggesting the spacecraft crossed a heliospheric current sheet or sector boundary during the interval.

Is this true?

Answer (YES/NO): NO